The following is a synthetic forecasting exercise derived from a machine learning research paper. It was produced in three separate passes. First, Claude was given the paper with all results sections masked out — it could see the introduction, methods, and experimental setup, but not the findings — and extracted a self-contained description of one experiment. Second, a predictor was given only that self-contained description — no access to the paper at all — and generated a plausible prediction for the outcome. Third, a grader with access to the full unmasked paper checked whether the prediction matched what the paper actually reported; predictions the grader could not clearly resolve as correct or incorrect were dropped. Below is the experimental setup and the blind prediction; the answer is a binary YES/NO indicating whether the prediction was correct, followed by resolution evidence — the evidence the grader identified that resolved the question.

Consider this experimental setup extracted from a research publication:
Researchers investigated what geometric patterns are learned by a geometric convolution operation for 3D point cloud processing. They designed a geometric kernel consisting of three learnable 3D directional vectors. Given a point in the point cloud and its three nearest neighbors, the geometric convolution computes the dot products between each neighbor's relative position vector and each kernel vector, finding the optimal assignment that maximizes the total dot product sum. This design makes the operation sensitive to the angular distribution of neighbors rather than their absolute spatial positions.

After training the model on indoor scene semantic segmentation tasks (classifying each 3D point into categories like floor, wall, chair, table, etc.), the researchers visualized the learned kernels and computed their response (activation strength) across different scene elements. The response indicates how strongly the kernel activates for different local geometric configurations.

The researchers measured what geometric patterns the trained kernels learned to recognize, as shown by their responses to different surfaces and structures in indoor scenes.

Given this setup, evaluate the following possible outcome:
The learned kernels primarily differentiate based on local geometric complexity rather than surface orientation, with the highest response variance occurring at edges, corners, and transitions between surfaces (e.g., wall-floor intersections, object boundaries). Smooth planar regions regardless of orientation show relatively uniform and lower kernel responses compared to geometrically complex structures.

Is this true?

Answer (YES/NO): NO